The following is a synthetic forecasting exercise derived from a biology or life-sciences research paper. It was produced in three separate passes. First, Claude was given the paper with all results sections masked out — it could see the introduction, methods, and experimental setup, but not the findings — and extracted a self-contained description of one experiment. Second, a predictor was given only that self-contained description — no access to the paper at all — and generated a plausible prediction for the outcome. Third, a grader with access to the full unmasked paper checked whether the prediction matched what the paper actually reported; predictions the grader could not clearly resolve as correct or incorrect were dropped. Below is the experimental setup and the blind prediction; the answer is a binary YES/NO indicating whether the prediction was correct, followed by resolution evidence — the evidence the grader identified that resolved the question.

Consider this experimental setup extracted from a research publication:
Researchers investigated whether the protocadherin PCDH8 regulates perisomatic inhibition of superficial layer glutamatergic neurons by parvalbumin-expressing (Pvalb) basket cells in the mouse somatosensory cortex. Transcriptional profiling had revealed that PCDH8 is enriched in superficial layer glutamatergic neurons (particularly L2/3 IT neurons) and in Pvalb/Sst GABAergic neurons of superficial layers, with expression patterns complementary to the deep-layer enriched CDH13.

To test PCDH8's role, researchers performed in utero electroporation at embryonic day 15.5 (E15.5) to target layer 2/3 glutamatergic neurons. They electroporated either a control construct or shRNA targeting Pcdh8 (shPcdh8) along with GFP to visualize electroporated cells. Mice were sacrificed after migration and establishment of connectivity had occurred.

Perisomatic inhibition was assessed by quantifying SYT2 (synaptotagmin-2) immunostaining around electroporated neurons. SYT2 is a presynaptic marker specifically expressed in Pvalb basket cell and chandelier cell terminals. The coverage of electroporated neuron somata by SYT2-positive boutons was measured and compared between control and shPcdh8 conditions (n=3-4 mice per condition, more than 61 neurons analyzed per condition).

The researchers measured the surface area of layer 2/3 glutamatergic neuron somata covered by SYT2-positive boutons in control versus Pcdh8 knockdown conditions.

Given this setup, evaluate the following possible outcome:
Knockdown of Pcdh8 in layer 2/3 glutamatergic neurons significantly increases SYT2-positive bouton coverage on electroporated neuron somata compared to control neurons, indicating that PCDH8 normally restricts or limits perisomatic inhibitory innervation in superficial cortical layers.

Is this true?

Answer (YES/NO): YES